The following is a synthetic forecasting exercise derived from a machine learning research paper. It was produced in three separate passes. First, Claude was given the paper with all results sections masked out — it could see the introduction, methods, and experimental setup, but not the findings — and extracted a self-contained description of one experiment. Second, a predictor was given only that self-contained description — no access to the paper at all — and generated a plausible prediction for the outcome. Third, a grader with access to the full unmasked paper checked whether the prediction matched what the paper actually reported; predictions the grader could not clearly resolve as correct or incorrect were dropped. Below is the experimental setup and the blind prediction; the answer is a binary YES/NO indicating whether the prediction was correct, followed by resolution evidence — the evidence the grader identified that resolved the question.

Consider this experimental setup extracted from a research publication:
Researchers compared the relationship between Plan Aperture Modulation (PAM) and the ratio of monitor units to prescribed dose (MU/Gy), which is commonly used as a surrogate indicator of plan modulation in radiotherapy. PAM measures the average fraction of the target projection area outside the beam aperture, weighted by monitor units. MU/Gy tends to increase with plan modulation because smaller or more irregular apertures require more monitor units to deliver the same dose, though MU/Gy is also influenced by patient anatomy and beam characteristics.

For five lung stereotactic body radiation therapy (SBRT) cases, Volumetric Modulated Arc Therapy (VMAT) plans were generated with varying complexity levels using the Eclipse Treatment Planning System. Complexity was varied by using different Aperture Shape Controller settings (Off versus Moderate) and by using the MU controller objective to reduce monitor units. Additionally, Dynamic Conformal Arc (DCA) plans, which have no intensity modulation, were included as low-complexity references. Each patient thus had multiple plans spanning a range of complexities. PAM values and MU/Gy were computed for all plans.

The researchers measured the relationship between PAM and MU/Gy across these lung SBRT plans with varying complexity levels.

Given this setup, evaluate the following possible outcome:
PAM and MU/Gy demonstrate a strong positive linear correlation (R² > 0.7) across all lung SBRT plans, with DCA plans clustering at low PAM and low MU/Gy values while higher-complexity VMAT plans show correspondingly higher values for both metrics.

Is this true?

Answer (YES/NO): NO